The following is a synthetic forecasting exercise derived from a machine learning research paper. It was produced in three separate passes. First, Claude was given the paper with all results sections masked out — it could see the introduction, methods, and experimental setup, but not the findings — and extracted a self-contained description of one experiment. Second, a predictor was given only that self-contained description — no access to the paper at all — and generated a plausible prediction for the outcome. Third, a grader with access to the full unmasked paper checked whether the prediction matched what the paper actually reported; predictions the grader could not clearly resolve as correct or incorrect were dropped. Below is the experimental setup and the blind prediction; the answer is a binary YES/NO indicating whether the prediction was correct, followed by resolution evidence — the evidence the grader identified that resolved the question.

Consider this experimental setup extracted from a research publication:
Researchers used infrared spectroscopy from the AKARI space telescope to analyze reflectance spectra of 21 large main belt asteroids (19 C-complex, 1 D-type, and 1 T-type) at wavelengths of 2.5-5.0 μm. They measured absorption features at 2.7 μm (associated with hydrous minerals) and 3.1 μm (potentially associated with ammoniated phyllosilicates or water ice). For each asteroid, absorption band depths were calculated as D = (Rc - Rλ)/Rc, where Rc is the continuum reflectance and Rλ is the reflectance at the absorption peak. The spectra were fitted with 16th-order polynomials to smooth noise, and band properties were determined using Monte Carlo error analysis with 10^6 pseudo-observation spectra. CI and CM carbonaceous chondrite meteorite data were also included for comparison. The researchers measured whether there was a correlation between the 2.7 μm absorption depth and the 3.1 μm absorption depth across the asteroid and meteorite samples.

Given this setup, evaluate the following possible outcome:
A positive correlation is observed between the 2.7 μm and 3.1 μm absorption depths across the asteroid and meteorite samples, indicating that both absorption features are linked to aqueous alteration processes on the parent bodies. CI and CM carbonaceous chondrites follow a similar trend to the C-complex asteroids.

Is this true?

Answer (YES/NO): NO